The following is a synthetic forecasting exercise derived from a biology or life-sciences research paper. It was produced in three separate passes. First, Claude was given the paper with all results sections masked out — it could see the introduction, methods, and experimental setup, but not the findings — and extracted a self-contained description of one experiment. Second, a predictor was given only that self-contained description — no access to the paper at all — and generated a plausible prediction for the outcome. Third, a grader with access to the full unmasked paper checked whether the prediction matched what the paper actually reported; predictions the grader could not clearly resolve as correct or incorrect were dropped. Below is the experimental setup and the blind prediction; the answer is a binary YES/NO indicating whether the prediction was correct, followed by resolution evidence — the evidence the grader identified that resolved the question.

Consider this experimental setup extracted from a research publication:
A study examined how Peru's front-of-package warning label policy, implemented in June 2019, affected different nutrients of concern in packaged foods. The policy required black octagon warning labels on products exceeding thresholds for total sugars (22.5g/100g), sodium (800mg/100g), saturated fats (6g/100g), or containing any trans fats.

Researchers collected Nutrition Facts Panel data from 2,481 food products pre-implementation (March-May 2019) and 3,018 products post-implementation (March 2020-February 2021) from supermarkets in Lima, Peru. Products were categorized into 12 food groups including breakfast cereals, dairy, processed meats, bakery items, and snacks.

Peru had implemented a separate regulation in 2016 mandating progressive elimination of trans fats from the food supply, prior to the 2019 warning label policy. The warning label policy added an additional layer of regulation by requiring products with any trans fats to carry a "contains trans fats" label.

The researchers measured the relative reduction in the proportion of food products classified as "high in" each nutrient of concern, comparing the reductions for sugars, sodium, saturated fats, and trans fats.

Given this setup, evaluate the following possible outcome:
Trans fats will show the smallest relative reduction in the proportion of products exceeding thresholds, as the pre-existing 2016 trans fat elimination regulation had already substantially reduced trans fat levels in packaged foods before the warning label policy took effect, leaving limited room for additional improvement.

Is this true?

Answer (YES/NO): NO